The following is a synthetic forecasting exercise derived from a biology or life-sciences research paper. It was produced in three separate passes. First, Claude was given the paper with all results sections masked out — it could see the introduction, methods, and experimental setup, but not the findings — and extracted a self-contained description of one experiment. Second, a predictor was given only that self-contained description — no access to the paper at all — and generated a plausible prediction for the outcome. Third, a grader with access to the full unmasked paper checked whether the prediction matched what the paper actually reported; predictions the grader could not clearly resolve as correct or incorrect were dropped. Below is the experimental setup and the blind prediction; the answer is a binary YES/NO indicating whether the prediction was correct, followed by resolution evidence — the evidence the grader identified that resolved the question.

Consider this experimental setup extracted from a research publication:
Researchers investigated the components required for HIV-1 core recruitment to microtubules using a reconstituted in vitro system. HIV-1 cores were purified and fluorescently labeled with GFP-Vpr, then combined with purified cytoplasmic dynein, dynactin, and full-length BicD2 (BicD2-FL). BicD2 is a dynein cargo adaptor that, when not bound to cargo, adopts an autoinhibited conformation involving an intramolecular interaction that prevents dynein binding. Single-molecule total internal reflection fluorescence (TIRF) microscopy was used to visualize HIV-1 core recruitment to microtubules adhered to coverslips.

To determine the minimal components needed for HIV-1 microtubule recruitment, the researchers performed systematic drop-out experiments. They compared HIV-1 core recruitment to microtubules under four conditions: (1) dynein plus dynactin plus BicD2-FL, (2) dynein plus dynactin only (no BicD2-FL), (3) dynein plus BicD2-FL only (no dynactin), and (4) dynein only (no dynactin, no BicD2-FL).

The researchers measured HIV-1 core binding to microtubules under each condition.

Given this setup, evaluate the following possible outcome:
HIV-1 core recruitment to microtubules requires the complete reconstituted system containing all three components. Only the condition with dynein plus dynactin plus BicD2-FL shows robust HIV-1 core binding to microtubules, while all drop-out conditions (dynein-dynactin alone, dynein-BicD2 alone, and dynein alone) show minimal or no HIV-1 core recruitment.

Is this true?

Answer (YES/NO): NO